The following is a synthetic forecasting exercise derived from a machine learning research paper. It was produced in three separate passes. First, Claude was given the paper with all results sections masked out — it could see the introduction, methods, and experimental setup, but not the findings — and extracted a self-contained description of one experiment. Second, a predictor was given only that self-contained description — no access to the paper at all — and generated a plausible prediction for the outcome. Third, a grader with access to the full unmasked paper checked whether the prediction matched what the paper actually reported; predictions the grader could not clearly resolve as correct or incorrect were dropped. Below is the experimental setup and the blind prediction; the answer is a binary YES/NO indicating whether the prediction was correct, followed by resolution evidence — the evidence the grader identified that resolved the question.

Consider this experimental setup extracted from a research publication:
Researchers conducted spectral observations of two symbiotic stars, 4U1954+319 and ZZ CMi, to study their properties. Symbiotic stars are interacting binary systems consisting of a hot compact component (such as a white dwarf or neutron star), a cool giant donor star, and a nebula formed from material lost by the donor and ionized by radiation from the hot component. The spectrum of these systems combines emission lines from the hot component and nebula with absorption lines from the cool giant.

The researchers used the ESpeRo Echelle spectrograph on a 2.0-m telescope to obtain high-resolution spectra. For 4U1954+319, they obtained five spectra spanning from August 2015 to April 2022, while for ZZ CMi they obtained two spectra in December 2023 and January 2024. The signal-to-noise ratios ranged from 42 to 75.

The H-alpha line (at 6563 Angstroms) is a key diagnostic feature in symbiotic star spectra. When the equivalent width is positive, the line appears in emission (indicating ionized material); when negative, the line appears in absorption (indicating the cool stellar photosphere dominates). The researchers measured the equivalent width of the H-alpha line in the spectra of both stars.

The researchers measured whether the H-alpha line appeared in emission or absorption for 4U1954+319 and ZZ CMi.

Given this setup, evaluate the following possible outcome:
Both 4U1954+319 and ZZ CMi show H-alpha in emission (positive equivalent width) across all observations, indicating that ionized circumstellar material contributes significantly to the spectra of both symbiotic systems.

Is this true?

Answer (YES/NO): NO